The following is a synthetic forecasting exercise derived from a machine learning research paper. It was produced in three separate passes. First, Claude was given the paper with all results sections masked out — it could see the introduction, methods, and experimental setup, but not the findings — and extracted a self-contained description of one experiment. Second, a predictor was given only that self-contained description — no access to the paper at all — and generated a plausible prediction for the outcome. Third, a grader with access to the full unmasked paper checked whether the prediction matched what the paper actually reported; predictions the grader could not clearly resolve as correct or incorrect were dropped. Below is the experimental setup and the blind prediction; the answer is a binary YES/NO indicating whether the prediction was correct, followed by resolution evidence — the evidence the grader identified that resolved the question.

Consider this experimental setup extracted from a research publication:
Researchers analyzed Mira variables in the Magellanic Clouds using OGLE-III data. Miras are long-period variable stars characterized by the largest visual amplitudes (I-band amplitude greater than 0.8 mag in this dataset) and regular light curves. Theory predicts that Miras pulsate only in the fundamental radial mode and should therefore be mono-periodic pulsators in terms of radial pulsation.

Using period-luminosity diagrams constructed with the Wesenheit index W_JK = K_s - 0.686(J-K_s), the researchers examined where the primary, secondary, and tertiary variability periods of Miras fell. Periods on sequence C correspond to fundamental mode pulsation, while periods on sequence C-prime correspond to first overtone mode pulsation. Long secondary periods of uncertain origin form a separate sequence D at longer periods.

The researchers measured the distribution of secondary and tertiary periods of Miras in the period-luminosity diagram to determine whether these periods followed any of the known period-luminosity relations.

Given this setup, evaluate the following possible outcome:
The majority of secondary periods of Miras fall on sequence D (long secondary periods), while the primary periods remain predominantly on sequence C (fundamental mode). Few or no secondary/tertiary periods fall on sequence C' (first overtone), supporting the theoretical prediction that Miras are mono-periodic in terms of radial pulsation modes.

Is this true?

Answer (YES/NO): NO